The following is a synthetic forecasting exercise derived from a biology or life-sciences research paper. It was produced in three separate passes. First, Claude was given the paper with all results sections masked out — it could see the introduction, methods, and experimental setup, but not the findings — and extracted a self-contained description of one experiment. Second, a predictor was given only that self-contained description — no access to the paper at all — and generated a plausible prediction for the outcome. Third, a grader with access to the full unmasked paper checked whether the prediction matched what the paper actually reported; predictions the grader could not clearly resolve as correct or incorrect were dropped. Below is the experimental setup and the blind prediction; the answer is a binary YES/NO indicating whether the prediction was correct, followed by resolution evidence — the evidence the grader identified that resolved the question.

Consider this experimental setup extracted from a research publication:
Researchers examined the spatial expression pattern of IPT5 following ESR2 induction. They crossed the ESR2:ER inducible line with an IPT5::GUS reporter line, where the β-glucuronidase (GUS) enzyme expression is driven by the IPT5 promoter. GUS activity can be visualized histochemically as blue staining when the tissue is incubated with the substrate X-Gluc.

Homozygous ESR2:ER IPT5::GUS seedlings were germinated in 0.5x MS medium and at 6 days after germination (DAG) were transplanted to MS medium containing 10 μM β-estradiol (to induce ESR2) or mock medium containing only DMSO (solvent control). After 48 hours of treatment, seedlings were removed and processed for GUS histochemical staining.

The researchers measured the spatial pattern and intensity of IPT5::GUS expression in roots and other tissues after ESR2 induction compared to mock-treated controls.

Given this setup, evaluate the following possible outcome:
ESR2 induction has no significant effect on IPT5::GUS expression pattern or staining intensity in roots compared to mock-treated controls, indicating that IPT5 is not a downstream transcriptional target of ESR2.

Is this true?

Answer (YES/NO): NO